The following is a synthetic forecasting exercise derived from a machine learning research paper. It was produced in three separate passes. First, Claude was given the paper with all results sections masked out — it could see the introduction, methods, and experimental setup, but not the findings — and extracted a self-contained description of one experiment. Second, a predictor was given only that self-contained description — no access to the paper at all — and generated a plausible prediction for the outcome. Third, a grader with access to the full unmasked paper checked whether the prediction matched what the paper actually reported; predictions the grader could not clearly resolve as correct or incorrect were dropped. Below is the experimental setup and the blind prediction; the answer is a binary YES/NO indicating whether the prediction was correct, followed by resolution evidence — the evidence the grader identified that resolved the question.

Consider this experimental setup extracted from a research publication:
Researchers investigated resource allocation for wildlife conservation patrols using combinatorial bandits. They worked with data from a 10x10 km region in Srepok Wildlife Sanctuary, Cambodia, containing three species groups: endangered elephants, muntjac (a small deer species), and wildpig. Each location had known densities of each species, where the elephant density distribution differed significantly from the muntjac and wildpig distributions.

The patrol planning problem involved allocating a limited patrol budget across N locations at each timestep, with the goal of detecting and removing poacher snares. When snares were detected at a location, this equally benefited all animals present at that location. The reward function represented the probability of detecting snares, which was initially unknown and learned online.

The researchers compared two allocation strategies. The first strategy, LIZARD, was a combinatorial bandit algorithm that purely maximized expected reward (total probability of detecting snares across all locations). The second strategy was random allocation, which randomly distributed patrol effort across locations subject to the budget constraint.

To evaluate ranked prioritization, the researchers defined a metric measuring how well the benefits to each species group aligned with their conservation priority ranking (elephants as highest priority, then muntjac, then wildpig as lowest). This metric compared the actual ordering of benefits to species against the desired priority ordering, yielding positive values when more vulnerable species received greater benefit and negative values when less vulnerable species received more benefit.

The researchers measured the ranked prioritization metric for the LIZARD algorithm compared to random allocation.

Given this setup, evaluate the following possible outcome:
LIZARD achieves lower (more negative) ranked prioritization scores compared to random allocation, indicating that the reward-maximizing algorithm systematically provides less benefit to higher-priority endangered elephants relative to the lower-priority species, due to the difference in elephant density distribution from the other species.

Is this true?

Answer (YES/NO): YES